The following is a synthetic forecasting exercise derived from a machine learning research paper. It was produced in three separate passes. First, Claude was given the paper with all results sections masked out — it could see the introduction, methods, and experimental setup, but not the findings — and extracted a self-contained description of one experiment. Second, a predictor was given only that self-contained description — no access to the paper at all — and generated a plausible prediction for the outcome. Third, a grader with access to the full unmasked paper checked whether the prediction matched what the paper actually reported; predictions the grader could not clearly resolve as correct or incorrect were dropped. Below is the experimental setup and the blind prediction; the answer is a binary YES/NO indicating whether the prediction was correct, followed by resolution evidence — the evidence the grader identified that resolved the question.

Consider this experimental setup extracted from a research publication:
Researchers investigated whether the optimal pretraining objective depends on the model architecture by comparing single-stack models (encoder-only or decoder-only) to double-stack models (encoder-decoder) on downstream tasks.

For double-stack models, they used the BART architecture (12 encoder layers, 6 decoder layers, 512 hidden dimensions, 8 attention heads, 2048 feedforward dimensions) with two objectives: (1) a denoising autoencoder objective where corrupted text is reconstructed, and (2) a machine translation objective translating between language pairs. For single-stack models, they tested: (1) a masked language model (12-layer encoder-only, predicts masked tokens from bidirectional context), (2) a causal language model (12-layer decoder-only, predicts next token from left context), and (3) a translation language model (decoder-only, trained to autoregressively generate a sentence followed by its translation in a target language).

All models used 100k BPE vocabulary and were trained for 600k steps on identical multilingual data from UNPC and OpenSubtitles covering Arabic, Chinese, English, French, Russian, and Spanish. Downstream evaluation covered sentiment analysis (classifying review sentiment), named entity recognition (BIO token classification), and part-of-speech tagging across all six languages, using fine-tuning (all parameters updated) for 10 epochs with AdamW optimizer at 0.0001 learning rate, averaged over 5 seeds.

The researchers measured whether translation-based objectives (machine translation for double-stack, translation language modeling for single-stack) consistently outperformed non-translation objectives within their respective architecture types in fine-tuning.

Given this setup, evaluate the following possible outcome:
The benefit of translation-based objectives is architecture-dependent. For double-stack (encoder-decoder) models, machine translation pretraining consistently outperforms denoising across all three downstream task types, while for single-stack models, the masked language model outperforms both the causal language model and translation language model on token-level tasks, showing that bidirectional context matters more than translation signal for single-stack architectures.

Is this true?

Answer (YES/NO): YES